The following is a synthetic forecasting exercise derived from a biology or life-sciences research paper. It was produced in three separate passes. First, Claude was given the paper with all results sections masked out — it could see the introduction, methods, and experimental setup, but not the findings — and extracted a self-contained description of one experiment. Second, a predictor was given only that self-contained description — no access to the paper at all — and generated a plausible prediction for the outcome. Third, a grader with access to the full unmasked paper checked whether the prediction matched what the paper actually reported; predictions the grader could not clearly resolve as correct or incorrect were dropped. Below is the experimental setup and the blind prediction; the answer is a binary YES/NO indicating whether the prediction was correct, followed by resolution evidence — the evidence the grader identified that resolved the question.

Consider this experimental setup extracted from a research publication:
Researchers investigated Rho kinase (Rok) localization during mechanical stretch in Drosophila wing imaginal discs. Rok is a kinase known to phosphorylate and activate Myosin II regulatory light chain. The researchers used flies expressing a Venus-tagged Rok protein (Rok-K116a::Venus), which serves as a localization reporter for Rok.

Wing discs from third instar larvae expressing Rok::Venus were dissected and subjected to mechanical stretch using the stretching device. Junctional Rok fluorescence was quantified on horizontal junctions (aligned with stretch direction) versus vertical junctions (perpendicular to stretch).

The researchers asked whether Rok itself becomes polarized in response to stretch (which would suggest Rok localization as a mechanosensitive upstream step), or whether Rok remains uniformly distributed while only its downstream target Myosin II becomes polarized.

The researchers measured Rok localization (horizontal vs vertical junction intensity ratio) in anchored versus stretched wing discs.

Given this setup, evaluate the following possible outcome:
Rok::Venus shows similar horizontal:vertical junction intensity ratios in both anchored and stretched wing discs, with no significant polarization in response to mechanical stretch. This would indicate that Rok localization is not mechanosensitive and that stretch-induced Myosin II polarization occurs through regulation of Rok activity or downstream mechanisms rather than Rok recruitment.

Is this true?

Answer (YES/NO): NO